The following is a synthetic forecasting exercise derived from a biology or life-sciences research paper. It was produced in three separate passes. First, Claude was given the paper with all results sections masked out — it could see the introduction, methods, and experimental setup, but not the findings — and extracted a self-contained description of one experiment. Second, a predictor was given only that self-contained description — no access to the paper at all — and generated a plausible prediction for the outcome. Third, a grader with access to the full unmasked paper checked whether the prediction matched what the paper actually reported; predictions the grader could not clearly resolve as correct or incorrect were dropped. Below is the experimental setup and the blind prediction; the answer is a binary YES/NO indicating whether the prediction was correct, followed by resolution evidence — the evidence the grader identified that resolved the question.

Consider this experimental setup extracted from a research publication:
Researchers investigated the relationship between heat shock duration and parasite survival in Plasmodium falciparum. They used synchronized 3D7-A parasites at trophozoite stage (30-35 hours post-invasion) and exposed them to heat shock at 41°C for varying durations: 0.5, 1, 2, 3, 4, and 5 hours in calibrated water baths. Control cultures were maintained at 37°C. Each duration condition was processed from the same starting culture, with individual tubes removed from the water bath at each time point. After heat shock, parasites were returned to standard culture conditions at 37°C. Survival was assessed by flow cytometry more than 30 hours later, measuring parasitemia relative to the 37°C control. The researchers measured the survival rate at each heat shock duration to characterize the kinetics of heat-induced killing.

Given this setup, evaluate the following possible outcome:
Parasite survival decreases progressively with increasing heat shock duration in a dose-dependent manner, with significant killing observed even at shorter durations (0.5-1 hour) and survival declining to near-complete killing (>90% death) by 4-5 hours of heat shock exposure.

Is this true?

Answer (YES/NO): NO